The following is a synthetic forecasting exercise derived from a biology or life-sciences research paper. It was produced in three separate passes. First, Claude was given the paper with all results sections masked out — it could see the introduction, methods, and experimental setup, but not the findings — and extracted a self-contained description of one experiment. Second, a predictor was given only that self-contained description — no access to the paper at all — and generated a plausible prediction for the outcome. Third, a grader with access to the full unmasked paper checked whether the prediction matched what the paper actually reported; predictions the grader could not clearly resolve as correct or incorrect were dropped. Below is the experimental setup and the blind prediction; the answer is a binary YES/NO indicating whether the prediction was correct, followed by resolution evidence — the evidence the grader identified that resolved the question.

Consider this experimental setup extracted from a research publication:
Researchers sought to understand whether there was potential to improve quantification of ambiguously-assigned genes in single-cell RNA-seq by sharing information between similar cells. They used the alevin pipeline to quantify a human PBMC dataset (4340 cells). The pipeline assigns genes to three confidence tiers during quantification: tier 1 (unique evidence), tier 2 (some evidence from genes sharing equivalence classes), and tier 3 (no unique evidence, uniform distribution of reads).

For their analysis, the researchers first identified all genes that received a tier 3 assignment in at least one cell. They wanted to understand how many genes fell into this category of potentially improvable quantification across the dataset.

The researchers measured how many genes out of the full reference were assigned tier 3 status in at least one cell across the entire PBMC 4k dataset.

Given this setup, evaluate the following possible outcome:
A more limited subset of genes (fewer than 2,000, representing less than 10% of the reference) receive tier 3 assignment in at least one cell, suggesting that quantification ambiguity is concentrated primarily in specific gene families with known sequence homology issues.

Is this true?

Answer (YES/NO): NO